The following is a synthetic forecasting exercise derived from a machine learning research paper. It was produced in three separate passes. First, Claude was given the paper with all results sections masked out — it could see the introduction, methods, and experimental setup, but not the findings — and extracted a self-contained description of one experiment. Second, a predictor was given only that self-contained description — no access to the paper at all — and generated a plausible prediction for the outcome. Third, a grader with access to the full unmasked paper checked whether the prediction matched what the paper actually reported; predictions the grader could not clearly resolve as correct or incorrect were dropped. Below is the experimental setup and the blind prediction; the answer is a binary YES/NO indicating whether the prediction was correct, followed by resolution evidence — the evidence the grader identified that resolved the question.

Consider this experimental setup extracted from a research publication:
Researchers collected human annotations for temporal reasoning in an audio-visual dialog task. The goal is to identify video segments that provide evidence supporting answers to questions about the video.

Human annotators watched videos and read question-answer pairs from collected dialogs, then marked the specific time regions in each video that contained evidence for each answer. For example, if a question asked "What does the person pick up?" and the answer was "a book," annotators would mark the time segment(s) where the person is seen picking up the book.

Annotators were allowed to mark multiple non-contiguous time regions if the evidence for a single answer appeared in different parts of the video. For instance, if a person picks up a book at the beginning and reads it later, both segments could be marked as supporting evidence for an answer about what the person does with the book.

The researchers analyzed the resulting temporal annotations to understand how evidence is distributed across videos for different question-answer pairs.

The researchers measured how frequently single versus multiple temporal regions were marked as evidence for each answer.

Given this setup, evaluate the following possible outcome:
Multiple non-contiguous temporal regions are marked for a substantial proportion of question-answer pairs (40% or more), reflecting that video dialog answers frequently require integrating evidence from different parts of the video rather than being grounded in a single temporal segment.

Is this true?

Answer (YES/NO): NO